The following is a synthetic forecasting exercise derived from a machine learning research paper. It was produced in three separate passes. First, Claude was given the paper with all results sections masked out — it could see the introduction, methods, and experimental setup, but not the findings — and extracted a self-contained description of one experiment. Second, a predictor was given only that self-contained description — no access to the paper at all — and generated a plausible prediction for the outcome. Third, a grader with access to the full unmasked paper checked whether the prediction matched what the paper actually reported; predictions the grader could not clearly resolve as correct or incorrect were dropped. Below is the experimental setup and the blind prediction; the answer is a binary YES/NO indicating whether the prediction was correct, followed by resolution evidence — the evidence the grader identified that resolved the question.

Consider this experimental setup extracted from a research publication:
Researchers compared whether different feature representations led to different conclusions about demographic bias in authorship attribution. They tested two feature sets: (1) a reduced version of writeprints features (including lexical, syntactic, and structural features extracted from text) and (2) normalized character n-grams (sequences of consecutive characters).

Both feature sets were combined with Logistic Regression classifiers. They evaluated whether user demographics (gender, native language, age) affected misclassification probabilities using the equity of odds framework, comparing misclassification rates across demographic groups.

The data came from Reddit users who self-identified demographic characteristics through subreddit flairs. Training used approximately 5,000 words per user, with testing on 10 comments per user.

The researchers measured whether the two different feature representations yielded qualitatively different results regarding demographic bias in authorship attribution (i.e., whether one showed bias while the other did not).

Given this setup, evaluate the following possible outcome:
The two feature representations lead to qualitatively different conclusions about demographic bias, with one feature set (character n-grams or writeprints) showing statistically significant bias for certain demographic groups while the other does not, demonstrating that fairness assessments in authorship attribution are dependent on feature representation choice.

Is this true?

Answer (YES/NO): NO